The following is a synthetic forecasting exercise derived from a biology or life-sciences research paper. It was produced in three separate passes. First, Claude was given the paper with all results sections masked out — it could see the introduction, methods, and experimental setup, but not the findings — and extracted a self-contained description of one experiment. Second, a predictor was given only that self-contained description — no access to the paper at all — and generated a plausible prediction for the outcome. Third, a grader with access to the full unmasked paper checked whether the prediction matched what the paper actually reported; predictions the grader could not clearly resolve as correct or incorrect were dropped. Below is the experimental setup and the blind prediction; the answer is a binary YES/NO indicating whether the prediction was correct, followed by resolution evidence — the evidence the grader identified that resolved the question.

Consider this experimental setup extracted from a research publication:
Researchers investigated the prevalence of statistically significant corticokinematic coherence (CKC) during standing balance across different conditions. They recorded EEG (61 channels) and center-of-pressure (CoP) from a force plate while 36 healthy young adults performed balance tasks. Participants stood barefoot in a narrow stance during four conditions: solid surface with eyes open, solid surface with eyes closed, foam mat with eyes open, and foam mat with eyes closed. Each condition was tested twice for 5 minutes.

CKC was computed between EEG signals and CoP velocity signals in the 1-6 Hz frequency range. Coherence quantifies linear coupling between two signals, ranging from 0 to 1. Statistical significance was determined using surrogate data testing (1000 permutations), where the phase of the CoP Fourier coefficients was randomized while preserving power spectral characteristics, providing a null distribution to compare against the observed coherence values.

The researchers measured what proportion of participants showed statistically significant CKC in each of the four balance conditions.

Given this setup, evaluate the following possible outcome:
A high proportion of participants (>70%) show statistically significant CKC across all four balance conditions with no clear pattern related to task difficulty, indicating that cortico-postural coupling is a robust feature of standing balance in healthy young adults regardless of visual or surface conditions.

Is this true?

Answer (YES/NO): NO